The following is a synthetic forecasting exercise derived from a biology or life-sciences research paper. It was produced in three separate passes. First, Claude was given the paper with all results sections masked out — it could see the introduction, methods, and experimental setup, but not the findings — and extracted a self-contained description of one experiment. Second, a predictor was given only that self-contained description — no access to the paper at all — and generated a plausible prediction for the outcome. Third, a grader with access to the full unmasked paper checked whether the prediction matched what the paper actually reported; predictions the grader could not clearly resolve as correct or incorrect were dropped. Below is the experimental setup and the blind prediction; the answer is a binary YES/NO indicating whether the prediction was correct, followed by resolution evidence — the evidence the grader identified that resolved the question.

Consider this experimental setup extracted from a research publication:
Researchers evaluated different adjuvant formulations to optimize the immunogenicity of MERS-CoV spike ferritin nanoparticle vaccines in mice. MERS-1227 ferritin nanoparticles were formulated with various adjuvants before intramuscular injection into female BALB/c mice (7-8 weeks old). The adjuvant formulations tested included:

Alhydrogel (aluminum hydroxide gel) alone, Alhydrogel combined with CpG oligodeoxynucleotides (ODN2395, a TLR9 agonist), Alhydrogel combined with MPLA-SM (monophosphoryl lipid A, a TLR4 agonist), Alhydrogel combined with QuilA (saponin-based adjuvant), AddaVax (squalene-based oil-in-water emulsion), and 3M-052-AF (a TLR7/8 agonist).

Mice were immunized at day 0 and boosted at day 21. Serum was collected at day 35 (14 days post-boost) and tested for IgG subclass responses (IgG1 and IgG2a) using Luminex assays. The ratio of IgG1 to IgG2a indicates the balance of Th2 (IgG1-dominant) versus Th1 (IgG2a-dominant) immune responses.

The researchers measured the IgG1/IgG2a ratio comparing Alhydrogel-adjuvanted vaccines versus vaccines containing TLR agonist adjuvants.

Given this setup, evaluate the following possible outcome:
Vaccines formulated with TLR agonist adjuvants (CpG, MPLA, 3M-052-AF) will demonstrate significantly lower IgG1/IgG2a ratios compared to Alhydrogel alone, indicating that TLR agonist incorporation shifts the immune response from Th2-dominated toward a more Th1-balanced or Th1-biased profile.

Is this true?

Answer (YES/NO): YES